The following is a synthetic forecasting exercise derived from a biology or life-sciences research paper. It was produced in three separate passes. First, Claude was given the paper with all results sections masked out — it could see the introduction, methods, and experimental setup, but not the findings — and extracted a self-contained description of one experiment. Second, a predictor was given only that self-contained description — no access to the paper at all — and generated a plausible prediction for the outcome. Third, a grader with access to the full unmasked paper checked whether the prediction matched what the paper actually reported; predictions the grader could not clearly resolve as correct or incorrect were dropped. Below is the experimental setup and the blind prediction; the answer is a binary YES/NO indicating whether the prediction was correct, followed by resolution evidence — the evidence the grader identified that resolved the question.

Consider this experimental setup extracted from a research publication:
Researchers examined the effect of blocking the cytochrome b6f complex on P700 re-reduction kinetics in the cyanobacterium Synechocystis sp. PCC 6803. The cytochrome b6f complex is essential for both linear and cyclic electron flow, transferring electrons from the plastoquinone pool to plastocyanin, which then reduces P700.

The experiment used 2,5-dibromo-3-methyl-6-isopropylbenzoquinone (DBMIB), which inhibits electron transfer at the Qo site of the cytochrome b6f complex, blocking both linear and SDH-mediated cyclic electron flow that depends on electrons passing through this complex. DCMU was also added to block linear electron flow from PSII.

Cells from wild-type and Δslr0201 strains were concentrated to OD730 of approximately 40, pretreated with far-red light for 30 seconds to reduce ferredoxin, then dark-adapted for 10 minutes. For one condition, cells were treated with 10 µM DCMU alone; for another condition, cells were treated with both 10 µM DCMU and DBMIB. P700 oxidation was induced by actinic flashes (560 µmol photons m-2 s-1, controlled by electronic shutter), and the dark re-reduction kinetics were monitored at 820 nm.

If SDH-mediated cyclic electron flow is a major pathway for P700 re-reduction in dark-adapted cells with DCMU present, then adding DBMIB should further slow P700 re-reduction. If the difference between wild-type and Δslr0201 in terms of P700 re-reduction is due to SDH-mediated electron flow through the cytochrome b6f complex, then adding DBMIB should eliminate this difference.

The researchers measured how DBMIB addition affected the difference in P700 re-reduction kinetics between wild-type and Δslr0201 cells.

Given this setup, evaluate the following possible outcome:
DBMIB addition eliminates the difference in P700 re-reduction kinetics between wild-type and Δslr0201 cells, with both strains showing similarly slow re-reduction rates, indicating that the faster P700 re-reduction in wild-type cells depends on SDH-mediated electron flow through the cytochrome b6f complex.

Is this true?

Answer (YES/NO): YES